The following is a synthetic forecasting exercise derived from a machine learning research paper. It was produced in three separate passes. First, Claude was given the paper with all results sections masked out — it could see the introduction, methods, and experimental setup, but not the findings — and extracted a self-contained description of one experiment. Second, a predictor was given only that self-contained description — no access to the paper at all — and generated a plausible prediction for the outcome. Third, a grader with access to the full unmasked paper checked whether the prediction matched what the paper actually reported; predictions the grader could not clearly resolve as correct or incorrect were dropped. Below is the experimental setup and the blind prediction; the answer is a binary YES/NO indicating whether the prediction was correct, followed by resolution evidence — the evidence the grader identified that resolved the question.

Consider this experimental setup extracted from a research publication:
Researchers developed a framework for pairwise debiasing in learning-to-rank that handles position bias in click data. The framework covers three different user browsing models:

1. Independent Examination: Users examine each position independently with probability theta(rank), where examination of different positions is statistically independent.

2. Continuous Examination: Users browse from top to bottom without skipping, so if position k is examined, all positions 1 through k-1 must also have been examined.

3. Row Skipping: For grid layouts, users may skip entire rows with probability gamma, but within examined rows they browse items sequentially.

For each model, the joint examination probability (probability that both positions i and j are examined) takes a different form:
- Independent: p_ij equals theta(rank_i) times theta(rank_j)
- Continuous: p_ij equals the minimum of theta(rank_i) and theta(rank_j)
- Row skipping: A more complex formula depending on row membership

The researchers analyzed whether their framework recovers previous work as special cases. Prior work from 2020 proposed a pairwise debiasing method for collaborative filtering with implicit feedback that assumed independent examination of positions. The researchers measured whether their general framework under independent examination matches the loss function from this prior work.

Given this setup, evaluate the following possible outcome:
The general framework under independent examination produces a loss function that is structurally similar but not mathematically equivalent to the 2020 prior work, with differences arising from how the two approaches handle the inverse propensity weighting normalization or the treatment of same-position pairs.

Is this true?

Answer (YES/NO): NO